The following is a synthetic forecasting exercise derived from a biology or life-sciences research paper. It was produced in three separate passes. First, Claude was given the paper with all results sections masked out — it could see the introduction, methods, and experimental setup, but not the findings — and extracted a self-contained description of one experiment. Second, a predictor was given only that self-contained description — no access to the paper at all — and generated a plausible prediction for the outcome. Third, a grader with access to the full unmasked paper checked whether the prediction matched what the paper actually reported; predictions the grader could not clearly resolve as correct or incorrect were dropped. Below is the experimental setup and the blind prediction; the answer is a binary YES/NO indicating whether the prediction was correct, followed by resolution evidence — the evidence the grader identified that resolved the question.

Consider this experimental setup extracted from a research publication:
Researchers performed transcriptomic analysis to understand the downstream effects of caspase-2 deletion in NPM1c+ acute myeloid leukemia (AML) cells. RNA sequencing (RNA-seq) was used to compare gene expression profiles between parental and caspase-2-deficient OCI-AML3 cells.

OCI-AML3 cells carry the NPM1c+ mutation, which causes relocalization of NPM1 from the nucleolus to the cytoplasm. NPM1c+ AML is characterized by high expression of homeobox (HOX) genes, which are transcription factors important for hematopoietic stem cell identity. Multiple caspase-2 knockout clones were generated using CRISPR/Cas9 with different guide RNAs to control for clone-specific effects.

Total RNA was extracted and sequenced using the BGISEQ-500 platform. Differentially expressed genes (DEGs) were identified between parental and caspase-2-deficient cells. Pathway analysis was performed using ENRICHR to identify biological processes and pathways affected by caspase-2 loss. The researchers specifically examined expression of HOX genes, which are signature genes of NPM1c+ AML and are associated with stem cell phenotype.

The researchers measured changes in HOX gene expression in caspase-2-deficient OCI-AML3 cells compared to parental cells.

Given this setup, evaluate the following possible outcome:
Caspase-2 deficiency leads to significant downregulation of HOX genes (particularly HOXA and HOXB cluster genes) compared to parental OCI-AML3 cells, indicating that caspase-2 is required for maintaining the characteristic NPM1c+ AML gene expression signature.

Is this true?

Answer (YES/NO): NO